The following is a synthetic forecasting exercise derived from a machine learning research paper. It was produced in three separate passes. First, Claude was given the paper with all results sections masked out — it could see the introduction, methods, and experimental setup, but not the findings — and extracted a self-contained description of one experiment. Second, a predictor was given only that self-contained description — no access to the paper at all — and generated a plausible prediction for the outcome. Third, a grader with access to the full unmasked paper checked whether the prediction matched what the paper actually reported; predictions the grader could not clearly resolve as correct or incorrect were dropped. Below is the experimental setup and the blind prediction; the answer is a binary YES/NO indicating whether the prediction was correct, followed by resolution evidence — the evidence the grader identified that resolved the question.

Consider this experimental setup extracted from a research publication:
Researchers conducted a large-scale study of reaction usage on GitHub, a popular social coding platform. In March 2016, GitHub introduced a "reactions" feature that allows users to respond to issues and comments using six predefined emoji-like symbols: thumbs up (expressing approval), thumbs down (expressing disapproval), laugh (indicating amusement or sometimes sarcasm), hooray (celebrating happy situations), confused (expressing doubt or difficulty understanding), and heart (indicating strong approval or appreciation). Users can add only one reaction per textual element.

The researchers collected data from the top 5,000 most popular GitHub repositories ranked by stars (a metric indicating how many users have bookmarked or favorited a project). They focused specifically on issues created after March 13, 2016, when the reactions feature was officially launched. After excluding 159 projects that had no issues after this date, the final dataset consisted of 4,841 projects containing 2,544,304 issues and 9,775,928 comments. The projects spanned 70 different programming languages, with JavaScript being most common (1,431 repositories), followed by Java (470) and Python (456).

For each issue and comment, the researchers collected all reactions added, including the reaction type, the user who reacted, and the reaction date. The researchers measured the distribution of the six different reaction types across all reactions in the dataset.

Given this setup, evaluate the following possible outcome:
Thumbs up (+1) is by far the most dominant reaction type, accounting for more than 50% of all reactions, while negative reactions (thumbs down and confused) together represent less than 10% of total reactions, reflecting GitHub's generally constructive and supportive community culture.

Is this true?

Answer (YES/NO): YES